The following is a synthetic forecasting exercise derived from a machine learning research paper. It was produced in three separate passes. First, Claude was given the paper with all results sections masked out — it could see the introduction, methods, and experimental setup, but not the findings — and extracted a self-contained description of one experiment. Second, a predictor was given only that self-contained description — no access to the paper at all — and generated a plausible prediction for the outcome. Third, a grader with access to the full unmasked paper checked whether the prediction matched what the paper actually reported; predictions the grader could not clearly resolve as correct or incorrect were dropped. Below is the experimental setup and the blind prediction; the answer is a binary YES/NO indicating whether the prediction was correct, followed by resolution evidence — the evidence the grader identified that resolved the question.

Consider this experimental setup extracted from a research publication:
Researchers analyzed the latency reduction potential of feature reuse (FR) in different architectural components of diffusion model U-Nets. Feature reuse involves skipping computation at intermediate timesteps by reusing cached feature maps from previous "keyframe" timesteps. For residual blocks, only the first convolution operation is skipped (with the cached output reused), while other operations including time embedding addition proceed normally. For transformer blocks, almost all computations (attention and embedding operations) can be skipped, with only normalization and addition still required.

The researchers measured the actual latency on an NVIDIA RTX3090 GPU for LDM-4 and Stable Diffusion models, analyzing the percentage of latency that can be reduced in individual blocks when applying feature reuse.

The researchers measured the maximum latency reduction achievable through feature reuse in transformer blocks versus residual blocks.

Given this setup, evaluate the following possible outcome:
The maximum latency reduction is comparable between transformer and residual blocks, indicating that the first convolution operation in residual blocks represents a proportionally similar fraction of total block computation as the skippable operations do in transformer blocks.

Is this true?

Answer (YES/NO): NO